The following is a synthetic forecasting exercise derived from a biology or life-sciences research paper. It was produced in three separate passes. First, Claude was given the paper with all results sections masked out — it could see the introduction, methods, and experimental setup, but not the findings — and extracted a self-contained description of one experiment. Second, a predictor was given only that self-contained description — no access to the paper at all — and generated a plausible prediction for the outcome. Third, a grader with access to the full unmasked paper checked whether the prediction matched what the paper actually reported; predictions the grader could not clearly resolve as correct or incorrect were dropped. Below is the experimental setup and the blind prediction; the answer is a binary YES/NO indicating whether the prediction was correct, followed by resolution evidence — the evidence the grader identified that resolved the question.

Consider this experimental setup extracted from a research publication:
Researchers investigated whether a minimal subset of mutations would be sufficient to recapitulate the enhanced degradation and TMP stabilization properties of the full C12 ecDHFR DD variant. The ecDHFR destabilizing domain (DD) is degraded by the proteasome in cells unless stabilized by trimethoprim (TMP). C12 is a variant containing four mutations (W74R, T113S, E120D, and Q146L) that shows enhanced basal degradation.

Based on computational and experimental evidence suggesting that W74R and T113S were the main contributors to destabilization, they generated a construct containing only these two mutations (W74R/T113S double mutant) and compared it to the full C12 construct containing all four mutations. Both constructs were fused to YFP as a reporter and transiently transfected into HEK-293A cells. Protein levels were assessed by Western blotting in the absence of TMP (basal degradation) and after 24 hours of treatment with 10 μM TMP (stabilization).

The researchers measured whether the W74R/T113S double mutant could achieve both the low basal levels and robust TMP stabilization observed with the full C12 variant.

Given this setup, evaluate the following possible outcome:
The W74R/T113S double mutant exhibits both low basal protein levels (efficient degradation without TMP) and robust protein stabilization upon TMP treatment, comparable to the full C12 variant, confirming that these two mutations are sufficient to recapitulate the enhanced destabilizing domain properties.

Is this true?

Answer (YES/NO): NO